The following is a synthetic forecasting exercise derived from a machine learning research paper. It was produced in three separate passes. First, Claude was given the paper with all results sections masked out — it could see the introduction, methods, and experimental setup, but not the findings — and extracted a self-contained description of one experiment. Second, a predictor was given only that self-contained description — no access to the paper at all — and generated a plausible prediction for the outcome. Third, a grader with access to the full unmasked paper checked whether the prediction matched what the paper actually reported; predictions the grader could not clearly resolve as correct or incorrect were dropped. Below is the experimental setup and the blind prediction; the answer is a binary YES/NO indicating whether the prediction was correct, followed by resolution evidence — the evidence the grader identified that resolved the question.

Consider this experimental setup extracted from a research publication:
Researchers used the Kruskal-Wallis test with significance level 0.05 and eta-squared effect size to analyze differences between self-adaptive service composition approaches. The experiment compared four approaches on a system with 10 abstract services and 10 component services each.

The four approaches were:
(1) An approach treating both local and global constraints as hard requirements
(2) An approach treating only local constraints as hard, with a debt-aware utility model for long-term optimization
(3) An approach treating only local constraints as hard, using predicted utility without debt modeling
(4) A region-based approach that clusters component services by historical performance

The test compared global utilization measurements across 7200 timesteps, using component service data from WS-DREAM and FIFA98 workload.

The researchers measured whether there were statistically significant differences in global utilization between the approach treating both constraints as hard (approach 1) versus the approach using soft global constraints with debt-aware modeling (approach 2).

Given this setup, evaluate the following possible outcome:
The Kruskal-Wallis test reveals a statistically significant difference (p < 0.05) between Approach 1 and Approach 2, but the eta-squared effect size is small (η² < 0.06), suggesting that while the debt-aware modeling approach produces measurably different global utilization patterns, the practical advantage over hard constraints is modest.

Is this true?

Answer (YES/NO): NO